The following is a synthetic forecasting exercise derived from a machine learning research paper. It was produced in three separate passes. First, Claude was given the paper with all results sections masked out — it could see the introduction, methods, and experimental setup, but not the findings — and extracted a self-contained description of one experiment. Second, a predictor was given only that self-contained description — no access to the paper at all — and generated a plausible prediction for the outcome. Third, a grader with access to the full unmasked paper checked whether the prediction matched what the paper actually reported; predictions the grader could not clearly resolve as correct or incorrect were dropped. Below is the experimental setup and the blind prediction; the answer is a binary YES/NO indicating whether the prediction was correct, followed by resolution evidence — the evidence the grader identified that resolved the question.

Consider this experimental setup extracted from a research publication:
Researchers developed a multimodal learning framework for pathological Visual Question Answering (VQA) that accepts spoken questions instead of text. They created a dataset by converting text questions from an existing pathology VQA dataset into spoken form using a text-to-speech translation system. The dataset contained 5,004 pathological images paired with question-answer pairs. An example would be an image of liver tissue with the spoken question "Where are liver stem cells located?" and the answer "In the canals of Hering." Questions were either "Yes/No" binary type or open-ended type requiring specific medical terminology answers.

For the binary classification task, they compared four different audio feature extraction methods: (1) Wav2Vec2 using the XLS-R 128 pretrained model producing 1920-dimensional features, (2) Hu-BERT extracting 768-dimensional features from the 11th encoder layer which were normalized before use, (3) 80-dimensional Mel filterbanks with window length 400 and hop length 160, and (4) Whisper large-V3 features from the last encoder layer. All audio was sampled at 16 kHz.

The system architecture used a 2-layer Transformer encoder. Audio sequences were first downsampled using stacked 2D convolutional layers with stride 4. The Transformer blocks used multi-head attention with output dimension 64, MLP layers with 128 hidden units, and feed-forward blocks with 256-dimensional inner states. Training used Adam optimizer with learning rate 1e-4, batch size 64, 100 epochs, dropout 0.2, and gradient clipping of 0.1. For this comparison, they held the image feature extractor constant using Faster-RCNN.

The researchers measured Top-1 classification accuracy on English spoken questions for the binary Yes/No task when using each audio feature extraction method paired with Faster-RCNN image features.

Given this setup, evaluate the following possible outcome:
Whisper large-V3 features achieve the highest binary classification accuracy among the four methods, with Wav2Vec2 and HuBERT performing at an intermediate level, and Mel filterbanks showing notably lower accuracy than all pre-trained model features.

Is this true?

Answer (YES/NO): NO